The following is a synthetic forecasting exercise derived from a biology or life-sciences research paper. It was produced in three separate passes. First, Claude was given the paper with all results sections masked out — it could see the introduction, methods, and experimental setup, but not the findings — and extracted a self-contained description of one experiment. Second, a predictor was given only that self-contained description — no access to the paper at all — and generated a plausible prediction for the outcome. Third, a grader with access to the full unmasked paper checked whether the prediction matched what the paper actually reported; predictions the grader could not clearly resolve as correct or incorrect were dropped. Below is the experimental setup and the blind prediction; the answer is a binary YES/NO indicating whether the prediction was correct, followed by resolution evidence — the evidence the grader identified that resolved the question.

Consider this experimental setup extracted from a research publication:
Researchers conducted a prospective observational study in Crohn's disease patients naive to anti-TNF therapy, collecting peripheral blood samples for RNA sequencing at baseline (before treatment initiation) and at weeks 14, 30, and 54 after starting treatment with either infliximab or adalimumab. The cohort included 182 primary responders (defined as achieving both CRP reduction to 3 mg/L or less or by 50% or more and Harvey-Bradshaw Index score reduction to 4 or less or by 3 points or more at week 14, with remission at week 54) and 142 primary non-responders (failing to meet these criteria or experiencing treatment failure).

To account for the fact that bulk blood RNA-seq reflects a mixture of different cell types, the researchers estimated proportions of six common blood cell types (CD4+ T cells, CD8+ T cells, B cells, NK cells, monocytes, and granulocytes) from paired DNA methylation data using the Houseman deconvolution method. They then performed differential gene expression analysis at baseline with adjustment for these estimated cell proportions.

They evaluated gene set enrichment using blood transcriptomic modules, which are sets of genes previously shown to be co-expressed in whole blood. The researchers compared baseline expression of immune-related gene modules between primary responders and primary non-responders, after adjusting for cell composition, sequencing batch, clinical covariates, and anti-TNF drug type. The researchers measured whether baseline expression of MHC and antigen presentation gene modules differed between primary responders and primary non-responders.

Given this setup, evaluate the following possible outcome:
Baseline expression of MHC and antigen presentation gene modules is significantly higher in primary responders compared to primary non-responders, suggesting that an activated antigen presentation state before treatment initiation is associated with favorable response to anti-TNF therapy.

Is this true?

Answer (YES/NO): YES